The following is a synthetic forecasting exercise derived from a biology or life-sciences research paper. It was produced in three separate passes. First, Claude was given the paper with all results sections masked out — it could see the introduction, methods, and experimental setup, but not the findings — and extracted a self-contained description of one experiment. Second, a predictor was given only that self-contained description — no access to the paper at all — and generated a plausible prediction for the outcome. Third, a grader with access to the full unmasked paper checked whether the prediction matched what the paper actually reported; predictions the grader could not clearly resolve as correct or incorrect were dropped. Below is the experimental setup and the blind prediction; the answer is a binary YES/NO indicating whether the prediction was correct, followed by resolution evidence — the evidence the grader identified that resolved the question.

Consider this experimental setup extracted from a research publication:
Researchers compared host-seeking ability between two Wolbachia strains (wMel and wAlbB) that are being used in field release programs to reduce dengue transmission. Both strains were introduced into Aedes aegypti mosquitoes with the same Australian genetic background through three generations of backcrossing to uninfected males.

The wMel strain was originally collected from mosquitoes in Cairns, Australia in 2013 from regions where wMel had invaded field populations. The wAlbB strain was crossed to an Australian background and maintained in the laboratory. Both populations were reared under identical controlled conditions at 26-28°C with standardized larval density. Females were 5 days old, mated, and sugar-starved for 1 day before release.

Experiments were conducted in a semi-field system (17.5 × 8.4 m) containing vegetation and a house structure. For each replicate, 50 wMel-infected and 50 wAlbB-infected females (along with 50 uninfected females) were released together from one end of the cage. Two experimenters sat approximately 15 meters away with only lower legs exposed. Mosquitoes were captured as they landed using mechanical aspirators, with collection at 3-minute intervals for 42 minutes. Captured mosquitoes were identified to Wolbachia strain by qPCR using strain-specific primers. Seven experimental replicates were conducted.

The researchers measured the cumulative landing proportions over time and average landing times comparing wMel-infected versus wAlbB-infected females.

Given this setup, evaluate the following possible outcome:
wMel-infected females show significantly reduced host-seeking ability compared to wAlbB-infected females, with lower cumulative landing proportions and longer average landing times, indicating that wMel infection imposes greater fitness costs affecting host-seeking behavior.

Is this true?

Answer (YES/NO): NO